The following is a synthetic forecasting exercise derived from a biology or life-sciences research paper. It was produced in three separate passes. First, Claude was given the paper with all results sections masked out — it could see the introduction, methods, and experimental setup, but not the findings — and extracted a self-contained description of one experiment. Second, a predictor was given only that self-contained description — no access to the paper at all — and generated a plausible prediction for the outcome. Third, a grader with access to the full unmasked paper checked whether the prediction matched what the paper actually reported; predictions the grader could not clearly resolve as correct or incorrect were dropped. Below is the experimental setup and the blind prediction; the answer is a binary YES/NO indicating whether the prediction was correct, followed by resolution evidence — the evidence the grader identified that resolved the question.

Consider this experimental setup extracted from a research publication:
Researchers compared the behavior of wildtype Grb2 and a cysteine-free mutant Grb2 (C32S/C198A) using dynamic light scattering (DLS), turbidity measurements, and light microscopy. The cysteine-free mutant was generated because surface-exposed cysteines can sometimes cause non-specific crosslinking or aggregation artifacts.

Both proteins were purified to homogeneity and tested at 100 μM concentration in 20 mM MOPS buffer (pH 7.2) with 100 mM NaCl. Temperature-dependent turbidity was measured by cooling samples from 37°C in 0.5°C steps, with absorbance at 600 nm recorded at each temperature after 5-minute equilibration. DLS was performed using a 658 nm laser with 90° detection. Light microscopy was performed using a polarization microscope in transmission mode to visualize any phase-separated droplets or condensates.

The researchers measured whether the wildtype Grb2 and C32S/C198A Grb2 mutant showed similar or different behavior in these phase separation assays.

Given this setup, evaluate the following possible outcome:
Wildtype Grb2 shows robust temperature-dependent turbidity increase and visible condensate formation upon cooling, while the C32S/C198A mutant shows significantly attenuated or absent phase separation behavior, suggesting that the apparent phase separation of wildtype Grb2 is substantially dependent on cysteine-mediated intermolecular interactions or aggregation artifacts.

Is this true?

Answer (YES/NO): NO